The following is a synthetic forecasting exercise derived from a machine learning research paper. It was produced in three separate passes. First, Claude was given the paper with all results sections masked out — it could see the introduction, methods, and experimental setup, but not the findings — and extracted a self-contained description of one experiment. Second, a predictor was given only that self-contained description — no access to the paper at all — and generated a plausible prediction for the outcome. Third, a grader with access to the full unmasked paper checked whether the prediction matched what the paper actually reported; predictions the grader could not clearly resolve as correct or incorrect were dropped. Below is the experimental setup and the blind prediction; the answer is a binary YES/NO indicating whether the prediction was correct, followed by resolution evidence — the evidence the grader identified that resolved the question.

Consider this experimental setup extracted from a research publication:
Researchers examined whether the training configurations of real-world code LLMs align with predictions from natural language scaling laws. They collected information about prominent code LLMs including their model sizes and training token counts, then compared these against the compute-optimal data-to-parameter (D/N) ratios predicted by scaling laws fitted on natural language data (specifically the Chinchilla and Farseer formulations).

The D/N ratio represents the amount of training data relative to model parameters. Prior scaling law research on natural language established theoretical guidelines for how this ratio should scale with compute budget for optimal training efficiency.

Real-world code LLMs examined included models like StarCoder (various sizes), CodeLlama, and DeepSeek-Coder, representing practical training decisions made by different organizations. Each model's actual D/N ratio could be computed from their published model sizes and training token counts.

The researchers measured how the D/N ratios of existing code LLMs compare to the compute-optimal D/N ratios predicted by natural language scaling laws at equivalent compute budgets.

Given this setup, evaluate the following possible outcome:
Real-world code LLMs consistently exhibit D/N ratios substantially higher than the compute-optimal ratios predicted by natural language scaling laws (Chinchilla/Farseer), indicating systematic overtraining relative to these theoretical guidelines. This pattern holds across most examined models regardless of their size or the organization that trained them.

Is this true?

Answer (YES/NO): YES